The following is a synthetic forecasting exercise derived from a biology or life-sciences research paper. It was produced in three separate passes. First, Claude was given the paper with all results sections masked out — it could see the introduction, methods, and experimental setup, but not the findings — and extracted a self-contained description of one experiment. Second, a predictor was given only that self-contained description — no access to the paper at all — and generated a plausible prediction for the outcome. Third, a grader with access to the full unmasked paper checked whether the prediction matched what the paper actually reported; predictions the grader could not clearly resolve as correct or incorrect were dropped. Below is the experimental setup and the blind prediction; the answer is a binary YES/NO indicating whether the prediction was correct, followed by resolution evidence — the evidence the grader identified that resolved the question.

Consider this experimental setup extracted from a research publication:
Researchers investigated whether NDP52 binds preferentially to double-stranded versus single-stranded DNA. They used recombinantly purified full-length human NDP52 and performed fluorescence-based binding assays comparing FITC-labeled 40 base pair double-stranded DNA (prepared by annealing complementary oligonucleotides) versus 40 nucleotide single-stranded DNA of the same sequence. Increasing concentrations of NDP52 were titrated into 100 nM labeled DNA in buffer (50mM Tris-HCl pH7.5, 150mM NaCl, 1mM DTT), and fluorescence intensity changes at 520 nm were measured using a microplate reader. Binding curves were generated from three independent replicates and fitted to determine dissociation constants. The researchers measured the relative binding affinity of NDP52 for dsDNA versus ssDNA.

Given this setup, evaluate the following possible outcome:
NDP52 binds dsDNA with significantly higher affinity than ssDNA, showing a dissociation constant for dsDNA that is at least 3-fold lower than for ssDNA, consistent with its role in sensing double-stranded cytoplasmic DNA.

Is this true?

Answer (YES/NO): NO